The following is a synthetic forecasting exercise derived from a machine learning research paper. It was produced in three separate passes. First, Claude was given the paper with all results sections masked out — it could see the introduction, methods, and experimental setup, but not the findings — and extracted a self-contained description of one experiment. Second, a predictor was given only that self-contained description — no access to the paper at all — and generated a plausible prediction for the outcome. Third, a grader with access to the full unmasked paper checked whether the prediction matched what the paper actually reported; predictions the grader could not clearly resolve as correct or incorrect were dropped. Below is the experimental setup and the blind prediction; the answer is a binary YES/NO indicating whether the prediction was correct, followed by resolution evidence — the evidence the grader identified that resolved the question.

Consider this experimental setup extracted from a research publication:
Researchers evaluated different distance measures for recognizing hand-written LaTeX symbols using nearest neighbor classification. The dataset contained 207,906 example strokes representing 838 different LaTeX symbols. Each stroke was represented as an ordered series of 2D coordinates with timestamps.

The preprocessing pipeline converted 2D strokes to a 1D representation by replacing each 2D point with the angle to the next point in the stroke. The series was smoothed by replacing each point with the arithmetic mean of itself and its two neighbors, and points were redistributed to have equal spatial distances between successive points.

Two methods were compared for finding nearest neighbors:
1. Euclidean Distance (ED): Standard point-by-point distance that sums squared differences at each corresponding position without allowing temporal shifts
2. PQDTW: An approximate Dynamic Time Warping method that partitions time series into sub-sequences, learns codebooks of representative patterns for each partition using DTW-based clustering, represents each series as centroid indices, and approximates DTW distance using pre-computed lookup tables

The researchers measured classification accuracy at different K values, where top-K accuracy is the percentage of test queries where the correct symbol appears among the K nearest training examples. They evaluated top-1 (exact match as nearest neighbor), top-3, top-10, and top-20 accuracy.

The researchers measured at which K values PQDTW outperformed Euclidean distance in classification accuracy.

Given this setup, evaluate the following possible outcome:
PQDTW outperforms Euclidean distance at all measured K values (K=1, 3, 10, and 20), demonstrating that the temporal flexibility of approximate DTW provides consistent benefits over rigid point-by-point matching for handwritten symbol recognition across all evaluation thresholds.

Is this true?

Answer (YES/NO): NO